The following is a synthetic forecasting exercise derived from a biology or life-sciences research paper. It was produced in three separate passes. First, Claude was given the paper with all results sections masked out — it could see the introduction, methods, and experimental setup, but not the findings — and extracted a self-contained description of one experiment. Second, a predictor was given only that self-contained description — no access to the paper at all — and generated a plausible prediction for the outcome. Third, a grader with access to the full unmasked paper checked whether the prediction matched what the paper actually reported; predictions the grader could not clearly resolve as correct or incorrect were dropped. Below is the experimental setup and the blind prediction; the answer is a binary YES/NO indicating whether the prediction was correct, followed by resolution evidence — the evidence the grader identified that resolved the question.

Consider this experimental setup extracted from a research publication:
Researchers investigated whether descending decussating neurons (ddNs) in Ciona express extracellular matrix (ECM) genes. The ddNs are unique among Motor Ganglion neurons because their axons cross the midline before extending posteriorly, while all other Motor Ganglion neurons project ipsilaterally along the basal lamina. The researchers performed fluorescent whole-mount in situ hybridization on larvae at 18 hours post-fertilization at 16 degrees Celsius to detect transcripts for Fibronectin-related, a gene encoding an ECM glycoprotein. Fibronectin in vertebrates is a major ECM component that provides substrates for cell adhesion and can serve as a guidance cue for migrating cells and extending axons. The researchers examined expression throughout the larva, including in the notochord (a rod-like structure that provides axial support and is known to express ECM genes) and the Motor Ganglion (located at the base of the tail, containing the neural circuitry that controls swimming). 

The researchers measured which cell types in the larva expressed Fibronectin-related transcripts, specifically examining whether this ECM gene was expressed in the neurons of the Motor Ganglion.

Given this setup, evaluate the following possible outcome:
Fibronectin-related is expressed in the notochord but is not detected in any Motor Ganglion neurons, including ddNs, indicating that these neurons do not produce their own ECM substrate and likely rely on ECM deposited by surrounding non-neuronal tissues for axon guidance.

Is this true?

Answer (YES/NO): NO